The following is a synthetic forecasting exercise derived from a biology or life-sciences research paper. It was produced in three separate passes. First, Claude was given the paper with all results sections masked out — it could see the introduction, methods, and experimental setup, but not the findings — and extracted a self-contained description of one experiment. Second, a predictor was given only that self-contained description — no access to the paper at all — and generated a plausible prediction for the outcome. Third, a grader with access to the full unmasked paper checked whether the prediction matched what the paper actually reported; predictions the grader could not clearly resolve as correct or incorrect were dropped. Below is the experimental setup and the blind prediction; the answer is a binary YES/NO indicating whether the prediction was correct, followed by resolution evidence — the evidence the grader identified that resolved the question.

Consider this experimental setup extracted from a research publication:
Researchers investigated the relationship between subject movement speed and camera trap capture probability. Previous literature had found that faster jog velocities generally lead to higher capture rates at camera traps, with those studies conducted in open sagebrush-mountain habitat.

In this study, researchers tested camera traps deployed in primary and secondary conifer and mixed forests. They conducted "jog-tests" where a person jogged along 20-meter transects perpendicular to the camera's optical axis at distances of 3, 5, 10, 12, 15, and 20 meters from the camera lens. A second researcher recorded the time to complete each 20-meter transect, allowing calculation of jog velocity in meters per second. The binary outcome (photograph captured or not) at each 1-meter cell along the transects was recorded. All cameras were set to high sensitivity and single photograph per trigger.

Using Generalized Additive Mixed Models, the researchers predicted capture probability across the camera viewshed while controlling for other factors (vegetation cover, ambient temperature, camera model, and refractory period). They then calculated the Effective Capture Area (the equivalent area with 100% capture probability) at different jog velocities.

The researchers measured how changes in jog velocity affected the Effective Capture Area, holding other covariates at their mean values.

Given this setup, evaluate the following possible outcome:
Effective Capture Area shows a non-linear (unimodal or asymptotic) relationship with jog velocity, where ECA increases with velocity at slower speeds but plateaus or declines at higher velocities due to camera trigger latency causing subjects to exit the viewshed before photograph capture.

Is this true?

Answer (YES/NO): NO